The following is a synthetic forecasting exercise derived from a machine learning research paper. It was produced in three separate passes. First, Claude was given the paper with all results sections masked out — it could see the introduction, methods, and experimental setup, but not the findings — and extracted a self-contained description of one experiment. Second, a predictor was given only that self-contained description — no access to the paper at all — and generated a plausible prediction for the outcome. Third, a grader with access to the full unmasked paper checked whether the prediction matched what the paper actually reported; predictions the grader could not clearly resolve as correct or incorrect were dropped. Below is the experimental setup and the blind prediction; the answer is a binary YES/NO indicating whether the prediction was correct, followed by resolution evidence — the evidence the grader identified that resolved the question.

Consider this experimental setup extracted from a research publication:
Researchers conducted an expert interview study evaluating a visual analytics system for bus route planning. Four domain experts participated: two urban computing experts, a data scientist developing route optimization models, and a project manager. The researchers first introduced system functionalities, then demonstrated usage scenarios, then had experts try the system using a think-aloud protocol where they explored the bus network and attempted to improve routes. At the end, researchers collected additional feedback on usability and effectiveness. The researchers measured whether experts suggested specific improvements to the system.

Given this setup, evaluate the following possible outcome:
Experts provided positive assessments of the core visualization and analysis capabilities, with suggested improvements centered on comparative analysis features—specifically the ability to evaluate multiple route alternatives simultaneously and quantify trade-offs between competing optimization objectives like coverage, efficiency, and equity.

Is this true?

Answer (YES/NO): NO